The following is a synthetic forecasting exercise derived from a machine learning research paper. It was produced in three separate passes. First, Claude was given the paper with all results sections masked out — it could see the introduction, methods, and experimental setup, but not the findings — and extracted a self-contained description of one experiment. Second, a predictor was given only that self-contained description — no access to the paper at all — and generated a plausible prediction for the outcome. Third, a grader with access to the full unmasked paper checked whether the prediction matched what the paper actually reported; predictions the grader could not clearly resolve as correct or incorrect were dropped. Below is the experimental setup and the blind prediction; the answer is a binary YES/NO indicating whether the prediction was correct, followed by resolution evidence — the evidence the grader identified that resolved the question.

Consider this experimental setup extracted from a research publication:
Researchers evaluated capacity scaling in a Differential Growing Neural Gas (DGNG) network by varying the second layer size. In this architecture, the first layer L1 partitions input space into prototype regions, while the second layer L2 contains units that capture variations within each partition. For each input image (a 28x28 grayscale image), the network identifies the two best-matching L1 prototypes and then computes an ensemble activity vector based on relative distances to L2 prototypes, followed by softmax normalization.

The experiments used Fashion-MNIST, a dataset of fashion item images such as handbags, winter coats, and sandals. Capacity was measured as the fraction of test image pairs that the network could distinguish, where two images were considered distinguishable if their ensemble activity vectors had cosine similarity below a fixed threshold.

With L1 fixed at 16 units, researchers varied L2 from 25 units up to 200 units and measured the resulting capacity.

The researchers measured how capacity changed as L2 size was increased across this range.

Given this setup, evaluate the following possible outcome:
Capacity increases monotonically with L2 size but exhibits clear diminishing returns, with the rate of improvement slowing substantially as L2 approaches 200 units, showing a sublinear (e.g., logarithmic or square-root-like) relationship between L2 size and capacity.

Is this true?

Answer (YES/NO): NO